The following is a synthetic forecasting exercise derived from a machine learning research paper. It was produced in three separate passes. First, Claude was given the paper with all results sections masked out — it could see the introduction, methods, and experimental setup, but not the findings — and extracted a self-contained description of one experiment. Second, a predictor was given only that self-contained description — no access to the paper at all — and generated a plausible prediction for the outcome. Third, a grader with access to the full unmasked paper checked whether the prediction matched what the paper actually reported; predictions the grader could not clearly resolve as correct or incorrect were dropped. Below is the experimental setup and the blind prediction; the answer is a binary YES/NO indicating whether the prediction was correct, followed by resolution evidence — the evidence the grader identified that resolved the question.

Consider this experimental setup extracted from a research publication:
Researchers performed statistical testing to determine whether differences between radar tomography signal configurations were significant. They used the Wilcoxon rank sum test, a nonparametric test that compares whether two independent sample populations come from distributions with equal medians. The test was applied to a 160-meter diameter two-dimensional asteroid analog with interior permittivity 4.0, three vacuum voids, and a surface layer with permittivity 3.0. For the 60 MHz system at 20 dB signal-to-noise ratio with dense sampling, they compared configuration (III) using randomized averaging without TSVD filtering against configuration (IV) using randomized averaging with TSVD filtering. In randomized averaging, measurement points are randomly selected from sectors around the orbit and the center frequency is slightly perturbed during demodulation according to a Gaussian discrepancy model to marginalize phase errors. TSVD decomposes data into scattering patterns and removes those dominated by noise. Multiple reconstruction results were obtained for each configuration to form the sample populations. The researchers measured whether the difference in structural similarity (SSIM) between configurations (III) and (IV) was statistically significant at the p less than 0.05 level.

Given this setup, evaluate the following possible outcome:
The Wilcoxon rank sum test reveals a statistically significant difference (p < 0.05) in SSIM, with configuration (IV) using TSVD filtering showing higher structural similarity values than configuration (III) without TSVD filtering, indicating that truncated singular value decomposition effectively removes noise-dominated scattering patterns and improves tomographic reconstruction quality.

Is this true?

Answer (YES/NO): NO